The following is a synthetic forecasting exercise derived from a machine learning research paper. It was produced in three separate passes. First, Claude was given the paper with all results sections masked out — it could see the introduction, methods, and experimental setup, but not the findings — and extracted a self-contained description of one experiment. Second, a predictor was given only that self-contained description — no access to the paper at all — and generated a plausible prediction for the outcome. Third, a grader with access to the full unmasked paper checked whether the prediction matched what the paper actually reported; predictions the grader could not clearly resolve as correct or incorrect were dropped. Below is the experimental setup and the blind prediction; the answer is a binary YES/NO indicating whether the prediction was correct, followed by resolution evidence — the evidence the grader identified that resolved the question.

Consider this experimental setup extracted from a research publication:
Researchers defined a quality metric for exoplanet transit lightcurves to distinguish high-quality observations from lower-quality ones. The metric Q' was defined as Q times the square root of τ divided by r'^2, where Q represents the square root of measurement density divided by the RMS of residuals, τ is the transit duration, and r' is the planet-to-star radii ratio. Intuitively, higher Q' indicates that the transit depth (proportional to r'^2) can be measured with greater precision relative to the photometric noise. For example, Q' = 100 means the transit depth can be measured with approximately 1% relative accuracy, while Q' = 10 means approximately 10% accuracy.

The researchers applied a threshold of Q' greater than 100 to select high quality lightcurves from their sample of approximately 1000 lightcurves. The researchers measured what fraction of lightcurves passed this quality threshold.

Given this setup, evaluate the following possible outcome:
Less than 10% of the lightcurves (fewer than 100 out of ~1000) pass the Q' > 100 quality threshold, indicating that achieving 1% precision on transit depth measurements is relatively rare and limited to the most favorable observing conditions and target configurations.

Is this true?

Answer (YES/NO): NO